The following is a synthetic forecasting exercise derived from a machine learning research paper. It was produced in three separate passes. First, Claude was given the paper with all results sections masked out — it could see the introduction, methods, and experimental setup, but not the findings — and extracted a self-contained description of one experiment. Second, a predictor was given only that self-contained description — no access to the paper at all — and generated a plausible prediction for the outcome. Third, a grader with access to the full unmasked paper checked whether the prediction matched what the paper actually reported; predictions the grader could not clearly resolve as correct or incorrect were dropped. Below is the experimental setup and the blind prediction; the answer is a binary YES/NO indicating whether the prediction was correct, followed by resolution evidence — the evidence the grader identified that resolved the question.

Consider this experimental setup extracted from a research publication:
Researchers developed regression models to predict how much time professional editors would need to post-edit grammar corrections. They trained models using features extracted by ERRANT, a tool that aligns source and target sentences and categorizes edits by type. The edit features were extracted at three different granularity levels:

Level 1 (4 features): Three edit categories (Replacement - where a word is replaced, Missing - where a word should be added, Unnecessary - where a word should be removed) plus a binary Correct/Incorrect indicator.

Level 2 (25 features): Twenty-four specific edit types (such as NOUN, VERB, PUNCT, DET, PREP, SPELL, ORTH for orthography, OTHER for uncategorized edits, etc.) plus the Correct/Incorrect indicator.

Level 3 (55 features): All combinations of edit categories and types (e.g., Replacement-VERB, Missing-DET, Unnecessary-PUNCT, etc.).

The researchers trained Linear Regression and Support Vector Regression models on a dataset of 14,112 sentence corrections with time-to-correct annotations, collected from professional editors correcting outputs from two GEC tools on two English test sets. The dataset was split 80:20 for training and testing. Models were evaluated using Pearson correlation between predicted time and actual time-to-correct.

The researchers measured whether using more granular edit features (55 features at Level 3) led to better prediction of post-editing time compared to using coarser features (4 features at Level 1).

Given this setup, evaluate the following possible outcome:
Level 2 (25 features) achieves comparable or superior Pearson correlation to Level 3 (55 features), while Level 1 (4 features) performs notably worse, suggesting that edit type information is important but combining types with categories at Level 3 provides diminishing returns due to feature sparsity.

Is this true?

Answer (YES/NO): YES